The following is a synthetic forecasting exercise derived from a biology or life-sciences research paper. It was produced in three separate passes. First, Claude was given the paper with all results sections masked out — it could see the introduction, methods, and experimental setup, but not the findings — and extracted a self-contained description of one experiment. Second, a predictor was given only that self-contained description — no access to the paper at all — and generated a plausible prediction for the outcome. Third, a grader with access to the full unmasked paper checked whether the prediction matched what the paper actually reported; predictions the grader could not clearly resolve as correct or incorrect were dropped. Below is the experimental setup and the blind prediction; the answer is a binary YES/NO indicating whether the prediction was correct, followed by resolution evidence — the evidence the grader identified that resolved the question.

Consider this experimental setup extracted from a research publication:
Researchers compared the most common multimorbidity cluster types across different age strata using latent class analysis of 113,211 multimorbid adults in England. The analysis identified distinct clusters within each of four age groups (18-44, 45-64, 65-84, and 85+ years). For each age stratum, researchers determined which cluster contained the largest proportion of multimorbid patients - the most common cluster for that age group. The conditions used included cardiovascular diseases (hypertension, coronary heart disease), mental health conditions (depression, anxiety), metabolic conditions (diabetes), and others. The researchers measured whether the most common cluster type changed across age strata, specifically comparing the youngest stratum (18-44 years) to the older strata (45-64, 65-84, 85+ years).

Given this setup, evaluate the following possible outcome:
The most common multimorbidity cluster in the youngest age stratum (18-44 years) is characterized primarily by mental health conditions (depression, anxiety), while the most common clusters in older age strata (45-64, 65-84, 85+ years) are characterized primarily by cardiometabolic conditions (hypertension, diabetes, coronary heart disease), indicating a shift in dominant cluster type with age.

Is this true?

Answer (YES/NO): YES